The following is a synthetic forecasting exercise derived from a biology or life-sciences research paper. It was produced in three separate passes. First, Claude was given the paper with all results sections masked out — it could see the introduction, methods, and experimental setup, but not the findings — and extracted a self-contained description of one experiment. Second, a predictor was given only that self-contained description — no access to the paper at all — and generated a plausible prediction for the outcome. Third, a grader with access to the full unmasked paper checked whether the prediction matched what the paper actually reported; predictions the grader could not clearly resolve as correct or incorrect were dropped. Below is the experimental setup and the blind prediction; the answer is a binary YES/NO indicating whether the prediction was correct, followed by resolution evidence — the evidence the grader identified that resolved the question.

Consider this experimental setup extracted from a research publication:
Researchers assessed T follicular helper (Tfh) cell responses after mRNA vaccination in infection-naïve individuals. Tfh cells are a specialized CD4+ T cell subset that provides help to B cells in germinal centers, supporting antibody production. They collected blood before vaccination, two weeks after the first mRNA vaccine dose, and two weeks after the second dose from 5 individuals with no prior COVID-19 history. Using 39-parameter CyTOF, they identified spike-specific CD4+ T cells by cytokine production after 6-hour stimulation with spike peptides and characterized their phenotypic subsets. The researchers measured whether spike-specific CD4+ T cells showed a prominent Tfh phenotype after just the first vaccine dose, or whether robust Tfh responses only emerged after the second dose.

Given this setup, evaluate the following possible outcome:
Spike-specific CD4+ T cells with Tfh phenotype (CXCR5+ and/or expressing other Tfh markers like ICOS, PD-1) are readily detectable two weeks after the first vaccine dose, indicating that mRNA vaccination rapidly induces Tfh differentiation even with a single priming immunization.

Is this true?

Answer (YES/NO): YES